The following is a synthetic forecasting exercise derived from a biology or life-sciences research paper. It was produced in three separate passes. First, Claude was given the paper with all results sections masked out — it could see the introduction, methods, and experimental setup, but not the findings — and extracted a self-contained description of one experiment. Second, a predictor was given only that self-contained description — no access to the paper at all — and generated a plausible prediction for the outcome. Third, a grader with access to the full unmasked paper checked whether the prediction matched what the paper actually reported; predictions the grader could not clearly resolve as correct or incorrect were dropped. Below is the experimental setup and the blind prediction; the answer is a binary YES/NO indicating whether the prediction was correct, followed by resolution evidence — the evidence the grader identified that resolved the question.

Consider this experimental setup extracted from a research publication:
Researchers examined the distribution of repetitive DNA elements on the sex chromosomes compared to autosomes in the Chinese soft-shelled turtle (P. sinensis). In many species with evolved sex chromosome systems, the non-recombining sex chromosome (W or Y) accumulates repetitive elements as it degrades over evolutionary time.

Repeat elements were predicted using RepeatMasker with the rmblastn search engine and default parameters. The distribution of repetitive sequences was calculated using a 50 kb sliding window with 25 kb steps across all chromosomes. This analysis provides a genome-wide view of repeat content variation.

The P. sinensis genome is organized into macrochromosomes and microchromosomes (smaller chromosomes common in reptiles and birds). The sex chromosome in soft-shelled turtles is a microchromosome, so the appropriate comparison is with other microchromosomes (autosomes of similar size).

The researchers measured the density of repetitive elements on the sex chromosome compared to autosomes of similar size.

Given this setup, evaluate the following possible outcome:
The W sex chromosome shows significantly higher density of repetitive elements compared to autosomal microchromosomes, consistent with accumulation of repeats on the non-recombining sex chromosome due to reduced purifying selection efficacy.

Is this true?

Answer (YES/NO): YES